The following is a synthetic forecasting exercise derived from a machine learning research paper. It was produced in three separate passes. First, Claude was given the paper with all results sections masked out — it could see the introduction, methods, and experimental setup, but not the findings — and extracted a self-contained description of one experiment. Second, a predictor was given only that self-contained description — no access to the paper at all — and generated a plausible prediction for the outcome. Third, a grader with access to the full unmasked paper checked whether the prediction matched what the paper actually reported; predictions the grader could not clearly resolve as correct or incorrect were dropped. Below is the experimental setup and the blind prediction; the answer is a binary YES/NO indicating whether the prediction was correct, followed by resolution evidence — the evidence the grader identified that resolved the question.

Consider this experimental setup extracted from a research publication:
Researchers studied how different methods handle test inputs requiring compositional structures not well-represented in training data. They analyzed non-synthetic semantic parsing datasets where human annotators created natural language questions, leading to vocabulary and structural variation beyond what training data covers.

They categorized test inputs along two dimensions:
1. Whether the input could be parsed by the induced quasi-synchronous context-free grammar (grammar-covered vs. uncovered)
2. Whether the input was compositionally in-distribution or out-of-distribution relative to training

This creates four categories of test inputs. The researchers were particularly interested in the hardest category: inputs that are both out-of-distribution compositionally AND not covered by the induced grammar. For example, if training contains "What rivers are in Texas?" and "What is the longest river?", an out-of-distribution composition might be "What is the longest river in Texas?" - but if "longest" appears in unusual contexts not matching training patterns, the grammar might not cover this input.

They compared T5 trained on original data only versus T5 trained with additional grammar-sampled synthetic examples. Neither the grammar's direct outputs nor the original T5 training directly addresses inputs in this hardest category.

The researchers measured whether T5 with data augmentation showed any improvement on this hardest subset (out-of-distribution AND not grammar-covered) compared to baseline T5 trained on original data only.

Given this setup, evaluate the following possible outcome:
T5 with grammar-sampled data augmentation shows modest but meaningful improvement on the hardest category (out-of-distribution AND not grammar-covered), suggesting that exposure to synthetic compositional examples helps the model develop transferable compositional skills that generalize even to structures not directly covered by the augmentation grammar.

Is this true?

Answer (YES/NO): NO